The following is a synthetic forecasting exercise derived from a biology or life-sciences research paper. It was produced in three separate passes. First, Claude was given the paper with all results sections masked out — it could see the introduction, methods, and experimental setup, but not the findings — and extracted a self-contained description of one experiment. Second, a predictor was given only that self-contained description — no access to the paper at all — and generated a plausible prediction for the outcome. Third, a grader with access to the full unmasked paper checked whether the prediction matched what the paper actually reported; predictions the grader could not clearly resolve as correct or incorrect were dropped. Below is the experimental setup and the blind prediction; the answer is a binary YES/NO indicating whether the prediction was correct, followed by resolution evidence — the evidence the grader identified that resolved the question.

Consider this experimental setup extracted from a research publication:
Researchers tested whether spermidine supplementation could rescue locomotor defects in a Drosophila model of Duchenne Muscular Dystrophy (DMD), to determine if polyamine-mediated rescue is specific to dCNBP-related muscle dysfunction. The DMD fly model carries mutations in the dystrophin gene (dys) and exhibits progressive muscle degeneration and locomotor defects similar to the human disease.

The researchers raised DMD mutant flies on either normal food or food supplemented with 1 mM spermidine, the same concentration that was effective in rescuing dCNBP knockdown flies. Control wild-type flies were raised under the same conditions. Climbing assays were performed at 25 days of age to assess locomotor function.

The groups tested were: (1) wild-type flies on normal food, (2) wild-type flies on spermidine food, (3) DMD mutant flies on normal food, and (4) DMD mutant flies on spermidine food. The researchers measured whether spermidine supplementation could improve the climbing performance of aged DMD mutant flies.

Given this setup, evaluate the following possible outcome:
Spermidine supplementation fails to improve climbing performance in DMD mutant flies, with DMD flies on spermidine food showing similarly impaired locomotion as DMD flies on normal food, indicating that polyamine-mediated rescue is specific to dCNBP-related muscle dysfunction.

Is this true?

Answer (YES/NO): NO